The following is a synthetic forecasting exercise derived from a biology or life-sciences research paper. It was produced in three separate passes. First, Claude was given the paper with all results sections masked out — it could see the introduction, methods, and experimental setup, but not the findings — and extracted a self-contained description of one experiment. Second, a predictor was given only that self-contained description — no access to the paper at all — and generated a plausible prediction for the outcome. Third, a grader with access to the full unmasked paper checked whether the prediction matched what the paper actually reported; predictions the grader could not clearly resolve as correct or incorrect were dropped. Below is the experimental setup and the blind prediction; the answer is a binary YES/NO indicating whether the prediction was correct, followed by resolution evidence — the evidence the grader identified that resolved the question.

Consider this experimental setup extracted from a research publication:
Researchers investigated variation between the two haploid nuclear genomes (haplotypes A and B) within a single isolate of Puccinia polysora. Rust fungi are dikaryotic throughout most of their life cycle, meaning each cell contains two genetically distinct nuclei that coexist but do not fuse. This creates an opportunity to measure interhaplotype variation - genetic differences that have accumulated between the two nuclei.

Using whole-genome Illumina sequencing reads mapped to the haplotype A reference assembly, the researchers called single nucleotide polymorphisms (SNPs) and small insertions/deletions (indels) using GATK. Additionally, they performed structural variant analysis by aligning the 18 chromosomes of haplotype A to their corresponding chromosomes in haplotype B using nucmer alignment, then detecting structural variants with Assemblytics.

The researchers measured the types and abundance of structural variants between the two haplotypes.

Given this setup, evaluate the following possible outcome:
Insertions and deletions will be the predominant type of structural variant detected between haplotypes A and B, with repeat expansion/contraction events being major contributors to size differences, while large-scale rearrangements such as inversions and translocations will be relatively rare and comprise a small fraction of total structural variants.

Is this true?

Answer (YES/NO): NO